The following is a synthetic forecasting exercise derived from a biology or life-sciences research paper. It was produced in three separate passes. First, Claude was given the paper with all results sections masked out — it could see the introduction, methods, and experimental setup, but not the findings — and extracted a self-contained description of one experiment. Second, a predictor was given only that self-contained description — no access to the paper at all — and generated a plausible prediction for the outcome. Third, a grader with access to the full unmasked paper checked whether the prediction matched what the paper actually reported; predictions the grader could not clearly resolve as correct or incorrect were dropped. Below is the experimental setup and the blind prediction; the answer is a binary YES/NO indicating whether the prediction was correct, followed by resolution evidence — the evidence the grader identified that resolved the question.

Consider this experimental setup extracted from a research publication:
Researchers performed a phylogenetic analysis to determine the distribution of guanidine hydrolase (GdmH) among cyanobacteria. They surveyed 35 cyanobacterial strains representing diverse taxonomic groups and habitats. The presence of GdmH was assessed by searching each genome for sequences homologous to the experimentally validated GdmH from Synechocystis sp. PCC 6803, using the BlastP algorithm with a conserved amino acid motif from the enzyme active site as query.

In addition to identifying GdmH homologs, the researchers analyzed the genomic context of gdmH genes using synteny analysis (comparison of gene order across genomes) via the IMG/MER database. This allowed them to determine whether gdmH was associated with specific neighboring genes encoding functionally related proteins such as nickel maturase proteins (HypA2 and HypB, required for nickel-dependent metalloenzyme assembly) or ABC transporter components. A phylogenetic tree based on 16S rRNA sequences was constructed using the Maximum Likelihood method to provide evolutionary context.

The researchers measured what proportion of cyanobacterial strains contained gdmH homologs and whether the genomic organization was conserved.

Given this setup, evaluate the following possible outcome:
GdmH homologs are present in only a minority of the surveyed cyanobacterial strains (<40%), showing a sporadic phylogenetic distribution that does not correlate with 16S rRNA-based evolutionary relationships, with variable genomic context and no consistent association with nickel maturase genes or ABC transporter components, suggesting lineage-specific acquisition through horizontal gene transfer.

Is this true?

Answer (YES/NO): NO